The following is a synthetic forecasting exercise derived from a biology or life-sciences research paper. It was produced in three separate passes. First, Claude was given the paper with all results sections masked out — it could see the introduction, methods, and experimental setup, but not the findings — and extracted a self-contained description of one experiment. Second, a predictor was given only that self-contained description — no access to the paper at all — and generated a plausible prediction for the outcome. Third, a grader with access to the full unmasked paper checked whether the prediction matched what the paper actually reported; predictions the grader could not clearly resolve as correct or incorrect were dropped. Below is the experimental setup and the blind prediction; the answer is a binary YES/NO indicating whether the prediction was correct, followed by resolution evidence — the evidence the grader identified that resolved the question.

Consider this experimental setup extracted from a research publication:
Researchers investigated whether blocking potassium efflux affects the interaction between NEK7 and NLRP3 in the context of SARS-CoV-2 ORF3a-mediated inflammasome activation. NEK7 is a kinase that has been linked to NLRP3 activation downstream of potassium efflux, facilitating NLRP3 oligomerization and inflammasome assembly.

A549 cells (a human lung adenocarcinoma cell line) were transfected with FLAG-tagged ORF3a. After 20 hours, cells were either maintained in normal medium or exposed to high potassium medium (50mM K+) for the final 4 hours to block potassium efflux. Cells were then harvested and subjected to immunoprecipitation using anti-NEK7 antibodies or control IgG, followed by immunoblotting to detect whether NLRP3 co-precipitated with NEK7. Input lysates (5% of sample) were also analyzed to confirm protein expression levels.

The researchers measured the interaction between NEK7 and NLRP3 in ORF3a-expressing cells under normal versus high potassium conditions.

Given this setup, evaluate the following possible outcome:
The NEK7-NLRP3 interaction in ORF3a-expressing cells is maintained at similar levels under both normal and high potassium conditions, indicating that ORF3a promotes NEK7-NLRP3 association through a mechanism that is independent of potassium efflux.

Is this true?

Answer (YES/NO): NO